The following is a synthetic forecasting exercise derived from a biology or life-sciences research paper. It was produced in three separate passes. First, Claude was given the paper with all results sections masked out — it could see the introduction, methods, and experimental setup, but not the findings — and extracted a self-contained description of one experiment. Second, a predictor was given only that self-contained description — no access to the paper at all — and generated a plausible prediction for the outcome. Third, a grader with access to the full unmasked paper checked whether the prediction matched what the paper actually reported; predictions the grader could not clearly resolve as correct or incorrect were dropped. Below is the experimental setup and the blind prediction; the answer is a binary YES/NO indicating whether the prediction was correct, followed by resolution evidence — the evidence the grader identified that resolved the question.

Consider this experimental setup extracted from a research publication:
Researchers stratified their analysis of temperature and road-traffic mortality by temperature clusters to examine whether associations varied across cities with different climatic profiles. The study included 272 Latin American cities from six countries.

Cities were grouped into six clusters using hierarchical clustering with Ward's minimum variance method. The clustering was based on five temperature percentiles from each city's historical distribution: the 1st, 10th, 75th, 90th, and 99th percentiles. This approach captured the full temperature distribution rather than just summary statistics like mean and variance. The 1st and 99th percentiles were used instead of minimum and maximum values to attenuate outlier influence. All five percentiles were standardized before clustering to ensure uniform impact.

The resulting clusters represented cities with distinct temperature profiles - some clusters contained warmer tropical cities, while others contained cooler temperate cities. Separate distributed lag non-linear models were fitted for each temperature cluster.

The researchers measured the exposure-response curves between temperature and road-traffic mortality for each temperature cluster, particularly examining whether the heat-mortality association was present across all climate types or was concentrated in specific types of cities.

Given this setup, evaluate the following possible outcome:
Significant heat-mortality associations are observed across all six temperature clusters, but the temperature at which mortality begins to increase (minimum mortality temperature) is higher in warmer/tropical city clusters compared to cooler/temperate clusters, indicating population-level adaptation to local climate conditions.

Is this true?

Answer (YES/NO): NO